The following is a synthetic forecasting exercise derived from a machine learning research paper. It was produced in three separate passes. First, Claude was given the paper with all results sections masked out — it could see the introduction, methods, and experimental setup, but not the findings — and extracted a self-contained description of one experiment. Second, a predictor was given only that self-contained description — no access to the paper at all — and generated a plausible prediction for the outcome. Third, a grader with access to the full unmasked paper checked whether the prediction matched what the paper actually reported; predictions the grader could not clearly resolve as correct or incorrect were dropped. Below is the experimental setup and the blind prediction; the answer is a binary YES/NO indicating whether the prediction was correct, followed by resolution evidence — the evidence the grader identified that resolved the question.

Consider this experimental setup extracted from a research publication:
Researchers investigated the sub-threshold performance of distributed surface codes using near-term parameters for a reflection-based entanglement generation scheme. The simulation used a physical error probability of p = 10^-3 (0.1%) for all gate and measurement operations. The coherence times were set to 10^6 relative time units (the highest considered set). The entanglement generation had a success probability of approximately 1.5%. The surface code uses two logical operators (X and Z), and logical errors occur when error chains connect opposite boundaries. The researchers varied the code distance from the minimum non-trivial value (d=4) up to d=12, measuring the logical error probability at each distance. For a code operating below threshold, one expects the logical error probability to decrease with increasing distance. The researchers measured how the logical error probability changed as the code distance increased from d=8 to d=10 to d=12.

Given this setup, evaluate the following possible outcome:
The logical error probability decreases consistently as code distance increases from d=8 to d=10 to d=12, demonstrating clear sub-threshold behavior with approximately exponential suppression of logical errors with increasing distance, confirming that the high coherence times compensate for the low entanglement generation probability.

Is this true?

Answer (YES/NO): YES